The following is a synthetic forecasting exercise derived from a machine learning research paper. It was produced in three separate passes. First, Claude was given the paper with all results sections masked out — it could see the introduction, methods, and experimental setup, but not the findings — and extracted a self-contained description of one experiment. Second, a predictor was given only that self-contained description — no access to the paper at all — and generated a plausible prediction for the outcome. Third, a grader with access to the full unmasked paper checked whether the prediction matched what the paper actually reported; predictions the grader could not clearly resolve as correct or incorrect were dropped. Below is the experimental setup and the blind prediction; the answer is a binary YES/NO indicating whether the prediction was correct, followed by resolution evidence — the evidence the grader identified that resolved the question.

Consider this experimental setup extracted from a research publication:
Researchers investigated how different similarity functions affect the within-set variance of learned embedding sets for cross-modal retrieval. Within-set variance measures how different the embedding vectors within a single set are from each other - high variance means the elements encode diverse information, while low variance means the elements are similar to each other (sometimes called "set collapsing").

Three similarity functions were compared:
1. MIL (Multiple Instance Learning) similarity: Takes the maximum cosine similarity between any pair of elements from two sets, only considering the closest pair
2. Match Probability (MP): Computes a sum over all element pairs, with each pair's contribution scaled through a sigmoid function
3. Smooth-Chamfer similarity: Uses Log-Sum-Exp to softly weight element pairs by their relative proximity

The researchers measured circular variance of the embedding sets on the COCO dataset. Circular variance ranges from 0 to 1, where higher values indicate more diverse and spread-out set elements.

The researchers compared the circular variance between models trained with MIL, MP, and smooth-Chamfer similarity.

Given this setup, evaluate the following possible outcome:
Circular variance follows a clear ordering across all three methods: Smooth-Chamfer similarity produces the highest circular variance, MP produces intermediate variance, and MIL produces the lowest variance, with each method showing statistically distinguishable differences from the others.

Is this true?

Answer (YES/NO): NO